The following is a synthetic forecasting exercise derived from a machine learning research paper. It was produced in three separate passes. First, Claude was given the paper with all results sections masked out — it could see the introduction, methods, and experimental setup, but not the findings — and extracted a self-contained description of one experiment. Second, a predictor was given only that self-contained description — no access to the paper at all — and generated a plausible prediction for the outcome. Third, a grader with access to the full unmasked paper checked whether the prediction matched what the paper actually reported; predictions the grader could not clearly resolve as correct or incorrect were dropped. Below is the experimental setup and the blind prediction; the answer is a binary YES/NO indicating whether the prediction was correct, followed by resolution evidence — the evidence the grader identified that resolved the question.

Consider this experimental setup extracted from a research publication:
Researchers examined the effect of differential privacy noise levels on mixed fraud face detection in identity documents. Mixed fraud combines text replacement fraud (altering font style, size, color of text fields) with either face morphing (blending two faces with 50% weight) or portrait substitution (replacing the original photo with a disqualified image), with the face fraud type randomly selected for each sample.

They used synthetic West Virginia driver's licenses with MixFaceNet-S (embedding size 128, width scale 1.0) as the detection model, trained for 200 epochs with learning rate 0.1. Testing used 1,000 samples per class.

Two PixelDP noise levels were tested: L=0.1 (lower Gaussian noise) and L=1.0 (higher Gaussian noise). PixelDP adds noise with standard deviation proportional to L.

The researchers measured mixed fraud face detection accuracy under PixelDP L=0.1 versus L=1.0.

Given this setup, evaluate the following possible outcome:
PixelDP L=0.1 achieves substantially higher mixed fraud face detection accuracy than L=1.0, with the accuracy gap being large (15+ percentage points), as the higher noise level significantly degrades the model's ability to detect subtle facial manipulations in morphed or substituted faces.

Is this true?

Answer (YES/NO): YES